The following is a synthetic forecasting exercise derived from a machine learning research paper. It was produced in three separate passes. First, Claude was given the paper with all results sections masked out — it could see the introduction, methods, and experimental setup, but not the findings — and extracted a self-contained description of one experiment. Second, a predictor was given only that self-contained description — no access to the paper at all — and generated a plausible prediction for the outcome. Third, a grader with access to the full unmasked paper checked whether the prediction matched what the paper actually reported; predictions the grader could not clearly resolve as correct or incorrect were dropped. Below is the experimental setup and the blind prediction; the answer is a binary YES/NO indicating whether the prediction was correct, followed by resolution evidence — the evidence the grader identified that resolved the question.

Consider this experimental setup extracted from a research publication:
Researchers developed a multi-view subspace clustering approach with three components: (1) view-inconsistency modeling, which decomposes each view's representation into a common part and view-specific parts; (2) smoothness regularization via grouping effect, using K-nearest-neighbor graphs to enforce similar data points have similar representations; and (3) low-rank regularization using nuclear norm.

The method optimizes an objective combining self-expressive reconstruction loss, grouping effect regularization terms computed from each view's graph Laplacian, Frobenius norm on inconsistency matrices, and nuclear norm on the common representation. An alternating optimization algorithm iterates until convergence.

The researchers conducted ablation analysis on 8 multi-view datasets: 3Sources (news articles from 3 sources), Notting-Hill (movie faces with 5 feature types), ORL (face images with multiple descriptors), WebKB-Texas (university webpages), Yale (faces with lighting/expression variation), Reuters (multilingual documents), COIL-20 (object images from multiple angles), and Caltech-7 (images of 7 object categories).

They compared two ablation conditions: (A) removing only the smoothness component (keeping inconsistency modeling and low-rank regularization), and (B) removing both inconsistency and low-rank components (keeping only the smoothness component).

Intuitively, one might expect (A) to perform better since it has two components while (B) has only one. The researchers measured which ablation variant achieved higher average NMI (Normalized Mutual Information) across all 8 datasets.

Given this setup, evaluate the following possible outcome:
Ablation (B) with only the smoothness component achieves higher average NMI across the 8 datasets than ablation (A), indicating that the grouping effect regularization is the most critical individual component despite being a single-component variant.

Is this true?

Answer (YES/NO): YES